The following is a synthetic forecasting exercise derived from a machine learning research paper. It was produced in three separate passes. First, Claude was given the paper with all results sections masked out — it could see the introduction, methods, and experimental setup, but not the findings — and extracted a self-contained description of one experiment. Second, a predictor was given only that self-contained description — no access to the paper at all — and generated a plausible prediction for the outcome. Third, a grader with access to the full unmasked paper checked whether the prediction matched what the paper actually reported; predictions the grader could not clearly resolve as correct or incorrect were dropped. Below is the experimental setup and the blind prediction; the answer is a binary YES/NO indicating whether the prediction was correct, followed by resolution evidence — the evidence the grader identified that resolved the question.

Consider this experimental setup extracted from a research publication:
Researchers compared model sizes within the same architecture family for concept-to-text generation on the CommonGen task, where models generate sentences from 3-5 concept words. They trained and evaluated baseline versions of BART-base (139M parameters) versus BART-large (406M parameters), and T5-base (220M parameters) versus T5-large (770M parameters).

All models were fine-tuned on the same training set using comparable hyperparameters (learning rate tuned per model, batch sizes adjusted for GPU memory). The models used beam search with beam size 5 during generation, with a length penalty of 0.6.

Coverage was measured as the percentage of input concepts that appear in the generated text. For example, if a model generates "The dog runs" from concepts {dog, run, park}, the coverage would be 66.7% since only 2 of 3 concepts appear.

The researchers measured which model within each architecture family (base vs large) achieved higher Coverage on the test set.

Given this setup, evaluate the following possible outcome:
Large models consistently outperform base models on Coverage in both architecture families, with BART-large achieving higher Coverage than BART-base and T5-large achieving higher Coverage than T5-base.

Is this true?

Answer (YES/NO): YES